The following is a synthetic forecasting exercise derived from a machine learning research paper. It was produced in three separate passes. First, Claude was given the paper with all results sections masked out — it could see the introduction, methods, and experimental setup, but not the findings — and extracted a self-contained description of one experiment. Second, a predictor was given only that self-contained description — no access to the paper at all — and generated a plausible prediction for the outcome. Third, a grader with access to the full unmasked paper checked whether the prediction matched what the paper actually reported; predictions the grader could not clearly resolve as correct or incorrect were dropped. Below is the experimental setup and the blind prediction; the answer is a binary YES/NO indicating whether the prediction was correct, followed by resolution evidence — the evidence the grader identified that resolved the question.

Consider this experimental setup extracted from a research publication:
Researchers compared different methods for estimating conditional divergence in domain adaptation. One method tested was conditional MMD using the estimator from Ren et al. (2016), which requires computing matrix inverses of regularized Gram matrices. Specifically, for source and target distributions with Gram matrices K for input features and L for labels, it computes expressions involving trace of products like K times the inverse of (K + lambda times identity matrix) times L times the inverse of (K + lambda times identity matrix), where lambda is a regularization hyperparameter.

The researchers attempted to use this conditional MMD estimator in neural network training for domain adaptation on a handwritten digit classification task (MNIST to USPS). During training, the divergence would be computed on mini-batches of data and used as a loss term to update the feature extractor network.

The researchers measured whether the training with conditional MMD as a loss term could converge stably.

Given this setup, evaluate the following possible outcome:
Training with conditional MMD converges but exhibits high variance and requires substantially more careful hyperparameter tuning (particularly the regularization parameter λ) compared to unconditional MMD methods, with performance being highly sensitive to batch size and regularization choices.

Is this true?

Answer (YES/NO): NO